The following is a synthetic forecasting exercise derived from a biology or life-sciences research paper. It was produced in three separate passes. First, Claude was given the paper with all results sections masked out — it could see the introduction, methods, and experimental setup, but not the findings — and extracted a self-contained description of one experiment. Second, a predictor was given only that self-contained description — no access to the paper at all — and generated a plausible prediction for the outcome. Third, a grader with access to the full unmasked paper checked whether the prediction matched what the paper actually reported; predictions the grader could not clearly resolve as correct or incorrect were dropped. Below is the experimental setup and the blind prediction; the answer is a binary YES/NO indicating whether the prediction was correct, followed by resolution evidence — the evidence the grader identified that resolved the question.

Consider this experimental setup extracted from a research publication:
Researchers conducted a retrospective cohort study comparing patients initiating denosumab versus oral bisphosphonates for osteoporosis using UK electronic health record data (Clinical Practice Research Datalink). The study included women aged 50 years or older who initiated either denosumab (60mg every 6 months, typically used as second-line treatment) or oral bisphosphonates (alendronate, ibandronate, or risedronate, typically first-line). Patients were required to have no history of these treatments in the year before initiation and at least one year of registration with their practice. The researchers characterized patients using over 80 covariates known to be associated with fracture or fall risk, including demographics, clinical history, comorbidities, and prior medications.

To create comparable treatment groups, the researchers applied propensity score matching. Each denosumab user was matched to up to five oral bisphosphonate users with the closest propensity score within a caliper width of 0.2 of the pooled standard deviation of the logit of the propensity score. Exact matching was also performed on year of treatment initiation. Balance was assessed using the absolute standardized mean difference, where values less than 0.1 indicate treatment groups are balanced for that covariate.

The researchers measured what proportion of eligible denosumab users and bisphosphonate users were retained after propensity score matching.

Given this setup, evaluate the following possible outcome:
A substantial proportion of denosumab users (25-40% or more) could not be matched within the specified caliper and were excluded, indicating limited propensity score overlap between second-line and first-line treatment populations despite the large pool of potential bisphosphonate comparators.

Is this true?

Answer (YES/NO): NO